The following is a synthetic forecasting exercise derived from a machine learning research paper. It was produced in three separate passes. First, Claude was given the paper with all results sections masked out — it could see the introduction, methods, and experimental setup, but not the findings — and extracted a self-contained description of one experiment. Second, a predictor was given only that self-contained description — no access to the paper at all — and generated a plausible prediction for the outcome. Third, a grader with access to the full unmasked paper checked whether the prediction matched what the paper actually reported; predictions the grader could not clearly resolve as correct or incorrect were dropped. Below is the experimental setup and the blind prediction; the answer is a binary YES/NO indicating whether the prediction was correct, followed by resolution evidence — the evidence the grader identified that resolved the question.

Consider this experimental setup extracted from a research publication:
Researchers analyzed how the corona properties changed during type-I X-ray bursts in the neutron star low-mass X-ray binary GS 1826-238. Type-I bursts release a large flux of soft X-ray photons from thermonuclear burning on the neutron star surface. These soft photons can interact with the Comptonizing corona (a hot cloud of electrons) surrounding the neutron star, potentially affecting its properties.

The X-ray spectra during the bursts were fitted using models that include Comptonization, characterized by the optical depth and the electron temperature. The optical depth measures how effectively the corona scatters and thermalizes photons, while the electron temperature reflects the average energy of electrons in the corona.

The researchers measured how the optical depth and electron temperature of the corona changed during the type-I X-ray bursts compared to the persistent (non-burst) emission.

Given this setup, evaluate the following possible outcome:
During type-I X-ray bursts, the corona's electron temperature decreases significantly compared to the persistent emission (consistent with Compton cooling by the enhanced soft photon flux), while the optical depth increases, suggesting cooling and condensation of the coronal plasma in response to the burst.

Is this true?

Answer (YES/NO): YES